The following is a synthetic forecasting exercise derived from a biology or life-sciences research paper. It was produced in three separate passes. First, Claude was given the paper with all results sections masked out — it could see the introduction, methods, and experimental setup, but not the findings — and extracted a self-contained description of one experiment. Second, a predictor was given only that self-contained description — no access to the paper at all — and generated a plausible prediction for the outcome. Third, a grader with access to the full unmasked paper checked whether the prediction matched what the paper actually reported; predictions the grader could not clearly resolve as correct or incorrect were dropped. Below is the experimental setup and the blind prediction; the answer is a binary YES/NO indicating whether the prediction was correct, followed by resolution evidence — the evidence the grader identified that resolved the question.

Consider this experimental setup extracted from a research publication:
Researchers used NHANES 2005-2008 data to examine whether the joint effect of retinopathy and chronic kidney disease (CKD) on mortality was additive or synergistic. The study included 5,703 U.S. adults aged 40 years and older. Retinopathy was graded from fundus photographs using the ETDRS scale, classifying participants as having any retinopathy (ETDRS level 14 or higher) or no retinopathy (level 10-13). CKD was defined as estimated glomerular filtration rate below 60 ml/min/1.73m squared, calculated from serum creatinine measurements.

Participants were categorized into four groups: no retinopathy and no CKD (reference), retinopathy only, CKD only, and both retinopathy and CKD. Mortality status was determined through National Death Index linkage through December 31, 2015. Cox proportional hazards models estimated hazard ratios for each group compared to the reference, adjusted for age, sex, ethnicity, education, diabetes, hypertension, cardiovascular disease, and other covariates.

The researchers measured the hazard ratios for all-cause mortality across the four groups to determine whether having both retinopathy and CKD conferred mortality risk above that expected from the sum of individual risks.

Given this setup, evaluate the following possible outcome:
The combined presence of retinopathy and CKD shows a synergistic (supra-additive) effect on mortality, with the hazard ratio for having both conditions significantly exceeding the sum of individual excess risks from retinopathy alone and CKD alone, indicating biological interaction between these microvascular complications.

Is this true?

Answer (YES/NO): NO